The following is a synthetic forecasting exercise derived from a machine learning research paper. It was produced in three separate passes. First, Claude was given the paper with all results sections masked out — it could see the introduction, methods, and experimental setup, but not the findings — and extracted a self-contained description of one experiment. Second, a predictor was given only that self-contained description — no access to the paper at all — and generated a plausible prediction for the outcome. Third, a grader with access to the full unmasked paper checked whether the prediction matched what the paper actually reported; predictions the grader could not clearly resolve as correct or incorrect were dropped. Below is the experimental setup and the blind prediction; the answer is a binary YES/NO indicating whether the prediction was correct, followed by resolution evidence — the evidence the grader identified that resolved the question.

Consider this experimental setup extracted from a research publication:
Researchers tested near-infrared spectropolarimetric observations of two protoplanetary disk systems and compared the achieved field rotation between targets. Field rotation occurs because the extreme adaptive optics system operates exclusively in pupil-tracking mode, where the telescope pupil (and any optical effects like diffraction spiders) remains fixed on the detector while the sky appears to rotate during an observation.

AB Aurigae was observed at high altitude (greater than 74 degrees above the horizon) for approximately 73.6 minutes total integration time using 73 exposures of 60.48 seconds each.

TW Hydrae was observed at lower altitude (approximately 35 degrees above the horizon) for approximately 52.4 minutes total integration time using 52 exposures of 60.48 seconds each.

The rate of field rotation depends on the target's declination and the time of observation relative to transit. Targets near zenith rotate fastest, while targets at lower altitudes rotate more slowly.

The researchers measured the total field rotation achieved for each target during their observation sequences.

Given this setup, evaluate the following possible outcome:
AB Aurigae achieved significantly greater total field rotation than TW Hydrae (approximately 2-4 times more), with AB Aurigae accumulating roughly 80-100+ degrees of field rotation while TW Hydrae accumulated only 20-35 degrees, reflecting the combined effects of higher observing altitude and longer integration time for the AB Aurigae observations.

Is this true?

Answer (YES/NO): NO